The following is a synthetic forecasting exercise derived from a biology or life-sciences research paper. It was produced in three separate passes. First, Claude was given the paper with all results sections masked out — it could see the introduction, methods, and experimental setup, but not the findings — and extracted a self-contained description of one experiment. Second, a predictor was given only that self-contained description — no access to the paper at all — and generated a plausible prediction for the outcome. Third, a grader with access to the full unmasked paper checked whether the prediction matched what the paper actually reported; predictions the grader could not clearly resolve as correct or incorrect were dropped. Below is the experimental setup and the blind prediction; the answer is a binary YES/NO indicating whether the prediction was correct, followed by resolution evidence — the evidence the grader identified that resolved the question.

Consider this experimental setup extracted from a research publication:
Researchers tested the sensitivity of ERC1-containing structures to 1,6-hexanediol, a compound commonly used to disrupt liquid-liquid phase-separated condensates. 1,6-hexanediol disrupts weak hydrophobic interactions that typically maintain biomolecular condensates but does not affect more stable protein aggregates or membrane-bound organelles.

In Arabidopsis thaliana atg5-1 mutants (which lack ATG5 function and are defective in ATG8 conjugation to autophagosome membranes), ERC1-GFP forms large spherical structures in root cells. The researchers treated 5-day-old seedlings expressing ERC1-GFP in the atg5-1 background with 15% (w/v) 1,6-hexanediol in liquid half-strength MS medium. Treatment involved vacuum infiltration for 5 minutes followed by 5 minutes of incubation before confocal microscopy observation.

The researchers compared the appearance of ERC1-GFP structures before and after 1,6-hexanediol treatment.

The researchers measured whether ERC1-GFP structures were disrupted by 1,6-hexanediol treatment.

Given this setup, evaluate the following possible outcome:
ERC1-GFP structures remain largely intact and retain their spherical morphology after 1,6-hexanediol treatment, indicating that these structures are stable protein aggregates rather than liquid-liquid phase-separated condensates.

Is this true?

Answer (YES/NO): NO